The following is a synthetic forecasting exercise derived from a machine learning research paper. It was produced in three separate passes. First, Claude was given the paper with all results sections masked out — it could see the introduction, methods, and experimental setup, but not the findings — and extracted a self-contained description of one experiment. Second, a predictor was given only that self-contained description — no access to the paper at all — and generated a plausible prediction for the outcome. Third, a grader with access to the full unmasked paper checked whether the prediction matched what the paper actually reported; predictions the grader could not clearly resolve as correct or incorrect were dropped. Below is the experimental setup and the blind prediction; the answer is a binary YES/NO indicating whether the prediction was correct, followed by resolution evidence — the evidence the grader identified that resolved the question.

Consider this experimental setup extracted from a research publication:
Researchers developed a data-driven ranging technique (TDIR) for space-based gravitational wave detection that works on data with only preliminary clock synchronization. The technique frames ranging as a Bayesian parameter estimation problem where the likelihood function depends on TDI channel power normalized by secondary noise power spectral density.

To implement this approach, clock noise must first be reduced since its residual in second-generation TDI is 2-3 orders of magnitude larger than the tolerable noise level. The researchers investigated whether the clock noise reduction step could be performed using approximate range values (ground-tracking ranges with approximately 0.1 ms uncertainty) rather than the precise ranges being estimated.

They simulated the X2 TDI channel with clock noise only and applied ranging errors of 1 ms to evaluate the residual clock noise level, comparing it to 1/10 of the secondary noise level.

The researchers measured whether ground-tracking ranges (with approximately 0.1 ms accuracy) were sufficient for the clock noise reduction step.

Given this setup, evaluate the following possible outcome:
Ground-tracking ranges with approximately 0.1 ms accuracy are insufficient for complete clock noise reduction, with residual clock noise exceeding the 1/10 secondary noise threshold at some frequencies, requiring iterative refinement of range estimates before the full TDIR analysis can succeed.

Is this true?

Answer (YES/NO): NO